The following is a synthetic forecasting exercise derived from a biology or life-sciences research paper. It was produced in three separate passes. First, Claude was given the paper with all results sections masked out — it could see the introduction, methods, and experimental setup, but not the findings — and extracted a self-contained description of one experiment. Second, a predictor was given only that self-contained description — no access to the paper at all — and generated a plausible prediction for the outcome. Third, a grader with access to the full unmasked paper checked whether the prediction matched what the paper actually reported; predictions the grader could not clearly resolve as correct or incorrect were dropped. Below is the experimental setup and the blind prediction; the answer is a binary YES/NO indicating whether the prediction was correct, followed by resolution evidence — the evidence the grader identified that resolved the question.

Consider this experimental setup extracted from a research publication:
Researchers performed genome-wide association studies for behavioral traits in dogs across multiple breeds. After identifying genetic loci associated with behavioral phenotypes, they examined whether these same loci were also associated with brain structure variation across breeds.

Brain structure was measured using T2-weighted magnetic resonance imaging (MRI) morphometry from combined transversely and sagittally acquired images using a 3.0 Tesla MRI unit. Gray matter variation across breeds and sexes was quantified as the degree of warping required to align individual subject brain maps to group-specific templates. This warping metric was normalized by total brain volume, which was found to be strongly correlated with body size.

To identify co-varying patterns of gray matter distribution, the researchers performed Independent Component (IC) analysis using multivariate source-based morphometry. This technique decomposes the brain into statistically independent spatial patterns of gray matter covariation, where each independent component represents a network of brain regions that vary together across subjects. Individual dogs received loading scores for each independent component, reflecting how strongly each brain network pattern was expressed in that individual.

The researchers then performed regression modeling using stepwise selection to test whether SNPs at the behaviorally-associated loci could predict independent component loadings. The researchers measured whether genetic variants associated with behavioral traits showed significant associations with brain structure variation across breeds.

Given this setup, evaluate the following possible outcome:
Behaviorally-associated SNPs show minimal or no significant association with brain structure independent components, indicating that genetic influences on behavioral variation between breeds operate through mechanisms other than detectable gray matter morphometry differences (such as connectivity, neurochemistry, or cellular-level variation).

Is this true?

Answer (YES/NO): NO